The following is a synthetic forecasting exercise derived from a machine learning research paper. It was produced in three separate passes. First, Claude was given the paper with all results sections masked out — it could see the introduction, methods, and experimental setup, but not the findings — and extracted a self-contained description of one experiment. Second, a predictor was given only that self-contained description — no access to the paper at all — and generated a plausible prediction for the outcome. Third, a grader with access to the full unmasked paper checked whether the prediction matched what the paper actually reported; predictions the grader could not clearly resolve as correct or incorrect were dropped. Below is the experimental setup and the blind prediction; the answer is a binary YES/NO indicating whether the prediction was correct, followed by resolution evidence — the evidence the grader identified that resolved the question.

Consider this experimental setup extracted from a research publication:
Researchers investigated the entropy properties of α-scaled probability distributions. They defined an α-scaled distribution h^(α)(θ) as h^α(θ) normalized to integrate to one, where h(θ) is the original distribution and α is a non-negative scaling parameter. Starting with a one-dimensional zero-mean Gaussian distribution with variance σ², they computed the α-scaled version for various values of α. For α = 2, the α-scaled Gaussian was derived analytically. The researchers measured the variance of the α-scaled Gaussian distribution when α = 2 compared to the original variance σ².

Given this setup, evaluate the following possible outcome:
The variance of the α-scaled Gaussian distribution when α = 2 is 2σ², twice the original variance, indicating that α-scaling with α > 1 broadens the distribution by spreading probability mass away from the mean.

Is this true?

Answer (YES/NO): NO